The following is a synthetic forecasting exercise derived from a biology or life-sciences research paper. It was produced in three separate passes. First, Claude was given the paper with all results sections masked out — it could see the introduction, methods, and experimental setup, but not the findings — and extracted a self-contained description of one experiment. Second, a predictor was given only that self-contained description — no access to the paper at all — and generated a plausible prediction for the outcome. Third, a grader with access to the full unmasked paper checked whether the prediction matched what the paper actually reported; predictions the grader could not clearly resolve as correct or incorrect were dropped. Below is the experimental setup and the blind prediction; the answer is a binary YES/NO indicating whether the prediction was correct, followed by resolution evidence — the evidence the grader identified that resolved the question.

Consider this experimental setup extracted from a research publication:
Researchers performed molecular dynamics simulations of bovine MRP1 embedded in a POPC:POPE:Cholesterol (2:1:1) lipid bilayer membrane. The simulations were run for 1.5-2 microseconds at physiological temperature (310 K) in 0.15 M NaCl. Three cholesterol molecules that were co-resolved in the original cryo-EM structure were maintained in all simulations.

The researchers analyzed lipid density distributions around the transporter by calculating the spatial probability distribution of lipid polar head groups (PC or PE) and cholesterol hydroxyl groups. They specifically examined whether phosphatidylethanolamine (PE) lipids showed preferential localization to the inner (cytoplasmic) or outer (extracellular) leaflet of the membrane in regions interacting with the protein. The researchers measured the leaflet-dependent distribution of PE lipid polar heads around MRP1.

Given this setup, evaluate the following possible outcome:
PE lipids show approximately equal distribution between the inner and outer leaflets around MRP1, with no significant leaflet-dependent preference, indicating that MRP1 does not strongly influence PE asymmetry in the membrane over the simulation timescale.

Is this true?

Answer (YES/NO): NO